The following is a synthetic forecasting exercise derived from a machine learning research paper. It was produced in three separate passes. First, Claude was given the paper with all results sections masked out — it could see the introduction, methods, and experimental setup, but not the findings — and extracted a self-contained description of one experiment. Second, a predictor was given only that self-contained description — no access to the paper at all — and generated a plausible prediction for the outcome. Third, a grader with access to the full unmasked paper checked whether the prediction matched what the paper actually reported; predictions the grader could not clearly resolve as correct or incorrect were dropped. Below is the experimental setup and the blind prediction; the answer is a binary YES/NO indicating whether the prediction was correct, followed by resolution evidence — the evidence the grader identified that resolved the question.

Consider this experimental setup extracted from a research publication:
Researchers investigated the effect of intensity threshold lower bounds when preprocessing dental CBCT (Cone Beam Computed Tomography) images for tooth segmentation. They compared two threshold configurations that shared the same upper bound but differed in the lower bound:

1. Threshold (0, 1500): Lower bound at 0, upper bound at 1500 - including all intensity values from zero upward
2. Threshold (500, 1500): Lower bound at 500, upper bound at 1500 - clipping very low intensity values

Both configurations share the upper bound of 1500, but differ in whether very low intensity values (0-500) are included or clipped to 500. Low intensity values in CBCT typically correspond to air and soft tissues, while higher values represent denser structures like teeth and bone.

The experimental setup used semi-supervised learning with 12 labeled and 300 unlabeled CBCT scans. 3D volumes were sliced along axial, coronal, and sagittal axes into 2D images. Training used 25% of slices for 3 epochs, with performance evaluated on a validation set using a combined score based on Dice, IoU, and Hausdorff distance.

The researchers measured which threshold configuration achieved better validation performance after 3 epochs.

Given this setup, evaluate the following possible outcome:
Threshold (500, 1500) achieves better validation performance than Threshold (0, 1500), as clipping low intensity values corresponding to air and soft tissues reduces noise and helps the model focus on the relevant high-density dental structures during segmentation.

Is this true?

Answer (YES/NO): YES